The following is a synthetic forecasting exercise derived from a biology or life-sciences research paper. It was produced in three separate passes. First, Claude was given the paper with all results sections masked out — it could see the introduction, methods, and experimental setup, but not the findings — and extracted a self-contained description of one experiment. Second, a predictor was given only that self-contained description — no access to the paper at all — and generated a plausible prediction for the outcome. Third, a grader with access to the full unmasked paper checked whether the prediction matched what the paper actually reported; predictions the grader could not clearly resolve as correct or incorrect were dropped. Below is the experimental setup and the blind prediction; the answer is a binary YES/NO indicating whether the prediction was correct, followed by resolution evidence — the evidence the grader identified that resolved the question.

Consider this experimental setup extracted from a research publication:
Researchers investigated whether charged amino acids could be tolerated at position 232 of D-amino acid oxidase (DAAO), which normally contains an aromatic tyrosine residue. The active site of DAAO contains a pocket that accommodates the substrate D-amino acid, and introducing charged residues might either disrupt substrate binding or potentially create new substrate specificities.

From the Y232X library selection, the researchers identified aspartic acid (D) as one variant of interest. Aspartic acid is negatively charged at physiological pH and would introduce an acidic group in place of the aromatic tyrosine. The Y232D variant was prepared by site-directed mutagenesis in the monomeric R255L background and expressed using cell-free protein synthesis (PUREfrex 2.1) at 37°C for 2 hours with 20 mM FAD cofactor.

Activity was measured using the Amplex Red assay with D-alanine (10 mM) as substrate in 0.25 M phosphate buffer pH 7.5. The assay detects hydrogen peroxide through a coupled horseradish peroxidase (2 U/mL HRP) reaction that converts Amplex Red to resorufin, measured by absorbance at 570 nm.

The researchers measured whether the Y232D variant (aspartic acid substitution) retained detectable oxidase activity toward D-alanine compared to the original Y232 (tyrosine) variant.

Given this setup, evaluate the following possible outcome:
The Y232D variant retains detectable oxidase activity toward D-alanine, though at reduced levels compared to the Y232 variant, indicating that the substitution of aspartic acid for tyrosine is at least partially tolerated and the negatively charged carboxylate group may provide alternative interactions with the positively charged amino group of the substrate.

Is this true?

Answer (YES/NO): NO